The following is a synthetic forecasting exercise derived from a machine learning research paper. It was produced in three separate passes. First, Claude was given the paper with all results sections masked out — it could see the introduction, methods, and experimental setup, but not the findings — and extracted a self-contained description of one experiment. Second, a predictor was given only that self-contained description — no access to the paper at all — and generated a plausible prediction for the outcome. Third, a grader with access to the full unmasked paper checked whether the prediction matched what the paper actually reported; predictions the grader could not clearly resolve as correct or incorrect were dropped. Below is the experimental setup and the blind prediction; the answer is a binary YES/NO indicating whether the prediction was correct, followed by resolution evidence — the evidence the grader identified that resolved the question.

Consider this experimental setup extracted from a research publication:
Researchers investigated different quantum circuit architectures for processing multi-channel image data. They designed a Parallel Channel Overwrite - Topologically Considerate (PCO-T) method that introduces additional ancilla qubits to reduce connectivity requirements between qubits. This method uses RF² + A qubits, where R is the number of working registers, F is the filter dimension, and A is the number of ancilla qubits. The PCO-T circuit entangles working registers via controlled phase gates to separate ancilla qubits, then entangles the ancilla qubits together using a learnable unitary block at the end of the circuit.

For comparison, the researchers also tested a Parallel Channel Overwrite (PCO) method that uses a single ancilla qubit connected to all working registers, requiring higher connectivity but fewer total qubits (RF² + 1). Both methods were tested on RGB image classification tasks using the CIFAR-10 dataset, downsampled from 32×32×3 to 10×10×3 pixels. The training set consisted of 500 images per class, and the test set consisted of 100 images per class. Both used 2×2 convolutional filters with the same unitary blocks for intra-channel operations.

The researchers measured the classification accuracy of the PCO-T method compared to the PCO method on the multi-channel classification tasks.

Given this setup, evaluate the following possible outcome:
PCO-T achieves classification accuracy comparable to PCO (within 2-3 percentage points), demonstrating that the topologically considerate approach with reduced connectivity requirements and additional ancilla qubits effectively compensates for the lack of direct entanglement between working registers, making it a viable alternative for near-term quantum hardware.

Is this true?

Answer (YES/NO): NO